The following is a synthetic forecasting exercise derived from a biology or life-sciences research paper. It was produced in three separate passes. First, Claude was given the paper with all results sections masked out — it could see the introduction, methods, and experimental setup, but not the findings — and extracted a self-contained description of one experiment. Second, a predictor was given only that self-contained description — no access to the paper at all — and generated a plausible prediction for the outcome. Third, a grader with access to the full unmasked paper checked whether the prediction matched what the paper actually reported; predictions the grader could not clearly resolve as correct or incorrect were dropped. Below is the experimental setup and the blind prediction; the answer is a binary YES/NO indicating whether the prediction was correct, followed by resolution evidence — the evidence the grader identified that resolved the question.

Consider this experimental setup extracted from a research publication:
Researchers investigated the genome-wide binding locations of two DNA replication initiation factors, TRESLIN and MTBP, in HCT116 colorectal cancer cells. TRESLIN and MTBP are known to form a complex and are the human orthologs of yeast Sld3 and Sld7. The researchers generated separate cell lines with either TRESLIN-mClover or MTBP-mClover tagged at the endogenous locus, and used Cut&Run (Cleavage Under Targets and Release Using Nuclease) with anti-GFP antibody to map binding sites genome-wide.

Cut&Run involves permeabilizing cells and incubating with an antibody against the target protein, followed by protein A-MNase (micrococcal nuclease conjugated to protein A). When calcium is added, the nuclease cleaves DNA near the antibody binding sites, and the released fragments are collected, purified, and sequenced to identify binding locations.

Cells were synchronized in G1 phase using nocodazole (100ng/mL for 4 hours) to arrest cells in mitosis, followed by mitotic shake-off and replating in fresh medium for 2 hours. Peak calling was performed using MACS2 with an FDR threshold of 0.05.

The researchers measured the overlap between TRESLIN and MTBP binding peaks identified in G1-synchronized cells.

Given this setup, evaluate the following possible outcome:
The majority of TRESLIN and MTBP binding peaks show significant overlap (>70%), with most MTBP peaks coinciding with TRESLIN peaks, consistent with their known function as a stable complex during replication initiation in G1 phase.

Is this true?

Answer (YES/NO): YES